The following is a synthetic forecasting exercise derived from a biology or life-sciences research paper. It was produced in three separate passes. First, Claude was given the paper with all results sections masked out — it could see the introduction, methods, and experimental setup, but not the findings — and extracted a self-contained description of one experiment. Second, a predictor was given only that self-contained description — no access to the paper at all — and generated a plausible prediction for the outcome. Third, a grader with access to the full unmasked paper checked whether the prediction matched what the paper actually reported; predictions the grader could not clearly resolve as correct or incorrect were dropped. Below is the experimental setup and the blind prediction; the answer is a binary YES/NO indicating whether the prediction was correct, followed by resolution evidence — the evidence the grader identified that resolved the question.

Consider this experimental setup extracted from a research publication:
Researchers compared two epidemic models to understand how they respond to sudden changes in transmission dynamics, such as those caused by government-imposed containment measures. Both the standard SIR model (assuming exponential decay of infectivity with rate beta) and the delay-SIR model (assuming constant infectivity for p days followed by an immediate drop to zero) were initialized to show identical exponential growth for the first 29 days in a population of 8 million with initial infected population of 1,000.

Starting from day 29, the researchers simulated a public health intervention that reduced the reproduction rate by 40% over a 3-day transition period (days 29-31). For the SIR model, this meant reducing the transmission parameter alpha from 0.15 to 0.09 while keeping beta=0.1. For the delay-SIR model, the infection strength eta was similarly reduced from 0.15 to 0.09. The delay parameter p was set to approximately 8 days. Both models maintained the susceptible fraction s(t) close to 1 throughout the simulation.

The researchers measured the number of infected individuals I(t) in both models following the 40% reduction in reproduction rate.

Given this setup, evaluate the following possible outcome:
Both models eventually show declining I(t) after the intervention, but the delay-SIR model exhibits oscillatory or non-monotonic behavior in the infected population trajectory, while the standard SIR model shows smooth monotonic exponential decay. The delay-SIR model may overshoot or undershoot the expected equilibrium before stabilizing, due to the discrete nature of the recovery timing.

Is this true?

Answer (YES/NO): NO